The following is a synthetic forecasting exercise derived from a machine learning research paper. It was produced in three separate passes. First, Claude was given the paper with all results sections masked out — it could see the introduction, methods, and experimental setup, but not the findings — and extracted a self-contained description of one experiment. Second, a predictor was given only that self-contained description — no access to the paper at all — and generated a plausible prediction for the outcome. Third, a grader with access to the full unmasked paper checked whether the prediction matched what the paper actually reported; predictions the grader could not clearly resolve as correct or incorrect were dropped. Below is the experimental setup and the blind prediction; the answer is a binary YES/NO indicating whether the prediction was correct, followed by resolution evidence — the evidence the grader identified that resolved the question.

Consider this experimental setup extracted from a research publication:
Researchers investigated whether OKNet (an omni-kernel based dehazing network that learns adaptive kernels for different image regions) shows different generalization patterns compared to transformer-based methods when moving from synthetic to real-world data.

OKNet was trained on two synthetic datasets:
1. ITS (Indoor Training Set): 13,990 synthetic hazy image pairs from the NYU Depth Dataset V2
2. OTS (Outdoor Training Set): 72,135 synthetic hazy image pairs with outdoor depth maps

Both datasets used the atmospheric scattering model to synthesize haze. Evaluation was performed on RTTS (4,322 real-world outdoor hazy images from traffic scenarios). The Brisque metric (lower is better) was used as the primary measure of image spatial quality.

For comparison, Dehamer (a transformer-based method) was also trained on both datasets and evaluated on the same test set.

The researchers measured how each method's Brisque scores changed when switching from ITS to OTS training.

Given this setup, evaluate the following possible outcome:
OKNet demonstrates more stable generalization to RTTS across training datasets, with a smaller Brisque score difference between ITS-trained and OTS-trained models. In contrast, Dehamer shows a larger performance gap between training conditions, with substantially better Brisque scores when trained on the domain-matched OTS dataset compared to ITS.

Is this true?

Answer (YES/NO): NO